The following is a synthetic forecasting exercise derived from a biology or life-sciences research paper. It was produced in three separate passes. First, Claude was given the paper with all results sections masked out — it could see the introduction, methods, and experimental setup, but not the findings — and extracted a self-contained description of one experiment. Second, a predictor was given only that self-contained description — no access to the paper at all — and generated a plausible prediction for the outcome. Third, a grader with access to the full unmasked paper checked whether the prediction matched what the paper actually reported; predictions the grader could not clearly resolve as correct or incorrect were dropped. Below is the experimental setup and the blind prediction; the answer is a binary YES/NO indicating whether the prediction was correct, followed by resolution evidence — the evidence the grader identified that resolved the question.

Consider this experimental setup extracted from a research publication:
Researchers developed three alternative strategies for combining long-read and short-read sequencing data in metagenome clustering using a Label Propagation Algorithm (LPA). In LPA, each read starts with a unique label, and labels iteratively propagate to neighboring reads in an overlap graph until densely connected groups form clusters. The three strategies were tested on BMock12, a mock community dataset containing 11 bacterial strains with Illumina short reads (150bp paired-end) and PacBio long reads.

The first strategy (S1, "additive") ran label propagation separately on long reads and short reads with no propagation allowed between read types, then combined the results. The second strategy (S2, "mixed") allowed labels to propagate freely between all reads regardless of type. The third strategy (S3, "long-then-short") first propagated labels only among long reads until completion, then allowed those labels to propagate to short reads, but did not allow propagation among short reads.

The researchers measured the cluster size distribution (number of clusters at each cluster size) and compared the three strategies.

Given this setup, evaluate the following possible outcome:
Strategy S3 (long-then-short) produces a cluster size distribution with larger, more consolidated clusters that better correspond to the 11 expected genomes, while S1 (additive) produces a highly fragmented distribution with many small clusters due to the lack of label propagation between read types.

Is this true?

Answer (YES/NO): YES